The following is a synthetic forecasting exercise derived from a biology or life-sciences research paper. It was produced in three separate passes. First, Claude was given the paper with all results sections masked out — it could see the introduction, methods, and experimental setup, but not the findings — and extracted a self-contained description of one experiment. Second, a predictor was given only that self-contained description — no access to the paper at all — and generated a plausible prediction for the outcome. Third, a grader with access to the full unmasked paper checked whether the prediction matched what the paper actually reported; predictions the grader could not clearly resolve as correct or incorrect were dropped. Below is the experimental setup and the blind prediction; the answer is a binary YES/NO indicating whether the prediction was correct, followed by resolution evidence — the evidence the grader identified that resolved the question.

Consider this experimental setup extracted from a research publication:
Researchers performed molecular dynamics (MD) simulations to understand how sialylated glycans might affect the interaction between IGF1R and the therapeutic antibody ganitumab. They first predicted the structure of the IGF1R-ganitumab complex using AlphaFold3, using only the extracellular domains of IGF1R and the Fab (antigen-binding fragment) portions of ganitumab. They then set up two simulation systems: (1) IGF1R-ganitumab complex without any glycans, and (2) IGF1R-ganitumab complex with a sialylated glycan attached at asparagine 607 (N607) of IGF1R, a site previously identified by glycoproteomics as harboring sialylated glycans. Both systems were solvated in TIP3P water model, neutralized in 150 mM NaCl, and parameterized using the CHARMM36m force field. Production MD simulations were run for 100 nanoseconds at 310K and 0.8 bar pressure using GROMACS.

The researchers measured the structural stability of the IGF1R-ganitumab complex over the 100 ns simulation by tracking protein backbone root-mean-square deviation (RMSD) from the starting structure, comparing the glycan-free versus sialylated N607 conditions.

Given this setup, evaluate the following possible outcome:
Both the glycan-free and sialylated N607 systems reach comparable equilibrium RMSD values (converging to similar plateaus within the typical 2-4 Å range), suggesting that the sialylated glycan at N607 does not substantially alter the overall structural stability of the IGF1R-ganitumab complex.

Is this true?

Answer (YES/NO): NO